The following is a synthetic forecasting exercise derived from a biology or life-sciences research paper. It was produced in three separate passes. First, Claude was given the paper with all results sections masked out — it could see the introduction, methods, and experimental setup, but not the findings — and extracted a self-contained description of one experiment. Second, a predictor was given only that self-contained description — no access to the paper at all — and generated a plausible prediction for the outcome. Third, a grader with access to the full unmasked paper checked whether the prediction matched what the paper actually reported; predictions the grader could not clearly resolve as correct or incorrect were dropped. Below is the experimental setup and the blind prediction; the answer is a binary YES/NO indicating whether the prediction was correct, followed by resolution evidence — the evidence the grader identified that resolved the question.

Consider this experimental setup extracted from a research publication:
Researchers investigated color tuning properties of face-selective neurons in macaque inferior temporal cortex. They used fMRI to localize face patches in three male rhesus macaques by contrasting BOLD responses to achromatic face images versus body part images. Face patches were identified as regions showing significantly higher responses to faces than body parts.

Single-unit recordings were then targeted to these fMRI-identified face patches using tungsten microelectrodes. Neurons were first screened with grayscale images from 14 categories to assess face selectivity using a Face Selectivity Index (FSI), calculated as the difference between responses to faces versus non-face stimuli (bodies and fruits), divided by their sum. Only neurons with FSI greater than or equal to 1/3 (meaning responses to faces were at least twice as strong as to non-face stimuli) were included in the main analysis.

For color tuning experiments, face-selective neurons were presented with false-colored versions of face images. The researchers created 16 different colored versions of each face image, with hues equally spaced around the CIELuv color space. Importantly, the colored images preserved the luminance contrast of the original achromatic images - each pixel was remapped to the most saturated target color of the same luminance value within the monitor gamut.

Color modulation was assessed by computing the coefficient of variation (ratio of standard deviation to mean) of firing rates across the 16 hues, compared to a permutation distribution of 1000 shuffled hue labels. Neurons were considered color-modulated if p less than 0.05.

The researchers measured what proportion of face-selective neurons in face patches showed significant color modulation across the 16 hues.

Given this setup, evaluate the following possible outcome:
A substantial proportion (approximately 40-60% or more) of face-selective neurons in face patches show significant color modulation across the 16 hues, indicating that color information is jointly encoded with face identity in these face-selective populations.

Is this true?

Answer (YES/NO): NO